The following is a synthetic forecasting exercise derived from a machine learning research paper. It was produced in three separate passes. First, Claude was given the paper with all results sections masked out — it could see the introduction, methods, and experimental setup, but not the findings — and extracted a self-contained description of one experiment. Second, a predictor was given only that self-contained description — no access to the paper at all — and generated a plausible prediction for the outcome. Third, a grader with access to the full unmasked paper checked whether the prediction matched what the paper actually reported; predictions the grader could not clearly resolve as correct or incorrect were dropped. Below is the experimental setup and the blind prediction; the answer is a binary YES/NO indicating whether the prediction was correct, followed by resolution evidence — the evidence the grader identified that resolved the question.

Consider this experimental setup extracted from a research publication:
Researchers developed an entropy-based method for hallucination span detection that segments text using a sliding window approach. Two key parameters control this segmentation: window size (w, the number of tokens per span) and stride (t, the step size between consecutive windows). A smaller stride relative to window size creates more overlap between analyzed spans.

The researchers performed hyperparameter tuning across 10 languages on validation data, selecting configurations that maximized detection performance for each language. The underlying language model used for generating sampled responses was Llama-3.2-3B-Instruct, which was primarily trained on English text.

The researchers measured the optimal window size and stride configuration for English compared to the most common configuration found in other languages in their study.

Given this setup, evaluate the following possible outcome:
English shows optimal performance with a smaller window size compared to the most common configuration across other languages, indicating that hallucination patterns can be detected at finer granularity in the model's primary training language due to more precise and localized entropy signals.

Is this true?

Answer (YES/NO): NO